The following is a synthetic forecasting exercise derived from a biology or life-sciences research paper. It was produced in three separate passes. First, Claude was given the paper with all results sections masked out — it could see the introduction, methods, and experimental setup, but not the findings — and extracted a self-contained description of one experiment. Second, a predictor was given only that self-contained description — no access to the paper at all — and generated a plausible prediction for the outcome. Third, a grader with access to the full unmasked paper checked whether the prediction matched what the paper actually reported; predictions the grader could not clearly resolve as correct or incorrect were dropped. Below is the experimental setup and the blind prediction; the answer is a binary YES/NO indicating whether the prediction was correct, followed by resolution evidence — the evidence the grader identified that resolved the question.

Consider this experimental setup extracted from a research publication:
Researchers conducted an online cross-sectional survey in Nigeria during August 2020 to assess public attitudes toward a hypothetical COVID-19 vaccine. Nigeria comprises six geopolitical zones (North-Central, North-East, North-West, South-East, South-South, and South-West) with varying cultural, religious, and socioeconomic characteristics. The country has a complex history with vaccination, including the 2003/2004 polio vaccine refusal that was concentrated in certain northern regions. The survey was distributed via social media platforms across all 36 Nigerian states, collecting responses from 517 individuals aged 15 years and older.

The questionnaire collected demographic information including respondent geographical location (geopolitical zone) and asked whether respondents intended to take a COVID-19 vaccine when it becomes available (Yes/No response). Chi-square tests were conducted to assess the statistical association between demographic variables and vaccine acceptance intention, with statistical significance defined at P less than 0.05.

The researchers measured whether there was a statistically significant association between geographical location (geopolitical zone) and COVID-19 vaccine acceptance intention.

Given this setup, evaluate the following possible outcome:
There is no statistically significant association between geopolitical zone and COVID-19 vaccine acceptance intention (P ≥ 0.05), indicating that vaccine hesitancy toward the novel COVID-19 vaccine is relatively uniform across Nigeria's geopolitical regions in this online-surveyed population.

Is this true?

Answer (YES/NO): NO